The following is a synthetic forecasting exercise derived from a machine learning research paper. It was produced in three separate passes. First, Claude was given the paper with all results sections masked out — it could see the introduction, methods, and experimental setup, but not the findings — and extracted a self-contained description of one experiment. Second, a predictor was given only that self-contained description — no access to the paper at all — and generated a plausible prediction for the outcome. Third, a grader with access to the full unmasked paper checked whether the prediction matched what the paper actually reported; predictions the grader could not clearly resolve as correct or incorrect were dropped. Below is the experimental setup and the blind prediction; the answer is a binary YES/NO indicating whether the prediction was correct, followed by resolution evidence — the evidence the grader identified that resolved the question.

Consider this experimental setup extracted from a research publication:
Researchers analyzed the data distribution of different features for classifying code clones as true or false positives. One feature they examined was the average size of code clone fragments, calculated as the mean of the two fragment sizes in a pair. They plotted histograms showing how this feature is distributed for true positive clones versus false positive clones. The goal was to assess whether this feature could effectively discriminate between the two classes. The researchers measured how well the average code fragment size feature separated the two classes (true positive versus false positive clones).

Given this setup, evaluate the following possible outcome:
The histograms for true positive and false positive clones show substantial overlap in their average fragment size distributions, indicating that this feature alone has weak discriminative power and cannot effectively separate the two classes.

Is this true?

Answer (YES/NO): YES